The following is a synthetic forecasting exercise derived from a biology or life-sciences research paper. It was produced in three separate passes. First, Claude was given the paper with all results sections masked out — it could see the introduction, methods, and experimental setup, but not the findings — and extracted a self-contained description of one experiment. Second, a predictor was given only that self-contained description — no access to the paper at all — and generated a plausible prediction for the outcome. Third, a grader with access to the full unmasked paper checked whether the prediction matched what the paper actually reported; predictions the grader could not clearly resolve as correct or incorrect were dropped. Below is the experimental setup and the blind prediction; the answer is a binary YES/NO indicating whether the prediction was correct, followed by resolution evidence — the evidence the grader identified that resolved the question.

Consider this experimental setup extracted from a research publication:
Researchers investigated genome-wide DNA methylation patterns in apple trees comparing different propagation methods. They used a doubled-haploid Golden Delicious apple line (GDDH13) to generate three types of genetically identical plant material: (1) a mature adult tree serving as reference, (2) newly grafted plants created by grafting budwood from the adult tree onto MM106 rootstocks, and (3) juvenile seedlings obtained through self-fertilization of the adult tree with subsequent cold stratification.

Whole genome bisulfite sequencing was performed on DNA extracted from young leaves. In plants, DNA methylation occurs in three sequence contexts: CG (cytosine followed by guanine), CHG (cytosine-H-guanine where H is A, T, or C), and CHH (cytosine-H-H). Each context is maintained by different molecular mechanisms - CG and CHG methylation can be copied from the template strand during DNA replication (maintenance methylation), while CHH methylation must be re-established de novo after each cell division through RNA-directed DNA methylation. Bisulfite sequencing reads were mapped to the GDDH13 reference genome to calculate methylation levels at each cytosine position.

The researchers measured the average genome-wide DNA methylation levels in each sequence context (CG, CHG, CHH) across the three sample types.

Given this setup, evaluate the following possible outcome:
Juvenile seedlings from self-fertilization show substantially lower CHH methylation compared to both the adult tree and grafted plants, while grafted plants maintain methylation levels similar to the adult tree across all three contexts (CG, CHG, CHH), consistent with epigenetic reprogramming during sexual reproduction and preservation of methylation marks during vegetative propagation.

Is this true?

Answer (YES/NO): NO